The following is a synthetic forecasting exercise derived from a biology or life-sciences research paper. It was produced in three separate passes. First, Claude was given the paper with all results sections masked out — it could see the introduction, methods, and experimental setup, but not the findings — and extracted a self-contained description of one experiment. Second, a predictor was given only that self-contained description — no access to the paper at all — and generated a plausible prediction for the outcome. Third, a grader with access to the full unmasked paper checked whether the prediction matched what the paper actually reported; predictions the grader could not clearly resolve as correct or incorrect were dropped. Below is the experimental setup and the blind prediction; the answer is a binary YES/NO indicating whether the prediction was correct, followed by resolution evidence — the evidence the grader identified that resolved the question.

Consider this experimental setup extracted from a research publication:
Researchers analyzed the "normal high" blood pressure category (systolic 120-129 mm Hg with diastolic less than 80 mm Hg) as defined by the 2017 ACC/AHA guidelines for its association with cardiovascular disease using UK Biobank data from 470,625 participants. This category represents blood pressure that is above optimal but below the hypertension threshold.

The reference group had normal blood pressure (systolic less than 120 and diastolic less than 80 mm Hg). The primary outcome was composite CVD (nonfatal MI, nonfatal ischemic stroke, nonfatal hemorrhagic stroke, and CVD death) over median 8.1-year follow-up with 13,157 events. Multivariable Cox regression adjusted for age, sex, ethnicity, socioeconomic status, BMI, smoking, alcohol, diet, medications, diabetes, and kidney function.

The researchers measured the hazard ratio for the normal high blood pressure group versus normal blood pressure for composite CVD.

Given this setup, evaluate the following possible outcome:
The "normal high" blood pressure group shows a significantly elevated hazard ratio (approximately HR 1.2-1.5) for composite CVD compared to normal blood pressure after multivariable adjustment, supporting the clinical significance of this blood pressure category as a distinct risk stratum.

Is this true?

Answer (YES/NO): NO